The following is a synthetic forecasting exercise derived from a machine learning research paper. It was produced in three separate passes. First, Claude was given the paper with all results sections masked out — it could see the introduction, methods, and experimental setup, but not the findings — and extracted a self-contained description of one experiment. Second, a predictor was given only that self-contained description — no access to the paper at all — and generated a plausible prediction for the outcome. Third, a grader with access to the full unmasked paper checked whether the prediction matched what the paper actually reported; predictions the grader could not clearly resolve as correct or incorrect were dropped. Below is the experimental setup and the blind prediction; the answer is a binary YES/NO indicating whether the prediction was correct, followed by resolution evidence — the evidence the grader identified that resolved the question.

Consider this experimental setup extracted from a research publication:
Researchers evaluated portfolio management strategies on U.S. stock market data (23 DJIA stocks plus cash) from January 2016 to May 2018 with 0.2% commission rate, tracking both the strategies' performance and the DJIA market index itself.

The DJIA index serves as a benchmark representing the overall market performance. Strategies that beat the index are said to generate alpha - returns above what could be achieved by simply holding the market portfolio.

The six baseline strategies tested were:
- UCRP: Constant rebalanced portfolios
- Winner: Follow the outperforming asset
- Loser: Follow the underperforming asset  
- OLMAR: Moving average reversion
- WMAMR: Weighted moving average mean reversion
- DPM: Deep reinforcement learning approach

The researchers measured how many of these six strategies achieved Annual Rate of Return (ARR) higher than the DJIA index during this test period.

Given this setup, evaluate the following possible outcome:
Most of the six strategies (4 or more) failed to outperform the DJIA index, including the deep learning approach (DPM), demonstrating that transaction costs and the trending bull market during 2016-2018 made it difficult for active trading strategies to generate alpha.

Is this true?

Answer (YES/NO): YES